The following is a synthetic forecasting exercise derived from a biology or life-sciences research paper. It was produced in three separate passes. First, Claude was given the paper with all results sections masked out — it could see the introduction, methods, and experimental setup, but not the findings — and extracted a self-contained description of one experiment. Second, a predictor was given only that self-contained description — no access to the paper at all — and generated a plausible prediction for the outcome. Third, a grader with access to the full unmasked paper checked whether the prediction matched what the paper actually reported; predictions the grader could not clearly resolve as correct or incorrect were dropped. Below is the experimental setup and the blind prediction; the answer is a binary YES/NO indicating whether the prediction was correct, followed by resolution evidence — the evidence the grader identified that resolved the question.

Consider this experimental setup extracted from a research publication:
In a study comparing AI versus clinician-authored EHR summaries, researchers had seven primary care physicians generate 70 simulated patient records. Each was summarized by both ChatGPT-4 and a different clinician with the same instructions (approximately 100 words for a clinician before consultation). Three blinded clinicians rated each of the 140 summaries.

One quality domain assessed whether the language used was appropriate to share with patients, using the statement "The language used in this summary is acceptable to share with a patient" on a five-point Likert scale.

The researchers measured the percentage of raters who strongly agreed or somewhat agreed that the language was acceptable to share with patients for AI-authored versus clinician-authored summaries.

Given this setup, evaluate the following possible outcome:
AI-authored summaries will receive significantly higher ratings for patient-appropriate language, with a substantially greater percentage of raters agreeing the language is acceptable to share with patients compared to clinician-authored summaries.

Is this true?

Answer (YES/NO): YES